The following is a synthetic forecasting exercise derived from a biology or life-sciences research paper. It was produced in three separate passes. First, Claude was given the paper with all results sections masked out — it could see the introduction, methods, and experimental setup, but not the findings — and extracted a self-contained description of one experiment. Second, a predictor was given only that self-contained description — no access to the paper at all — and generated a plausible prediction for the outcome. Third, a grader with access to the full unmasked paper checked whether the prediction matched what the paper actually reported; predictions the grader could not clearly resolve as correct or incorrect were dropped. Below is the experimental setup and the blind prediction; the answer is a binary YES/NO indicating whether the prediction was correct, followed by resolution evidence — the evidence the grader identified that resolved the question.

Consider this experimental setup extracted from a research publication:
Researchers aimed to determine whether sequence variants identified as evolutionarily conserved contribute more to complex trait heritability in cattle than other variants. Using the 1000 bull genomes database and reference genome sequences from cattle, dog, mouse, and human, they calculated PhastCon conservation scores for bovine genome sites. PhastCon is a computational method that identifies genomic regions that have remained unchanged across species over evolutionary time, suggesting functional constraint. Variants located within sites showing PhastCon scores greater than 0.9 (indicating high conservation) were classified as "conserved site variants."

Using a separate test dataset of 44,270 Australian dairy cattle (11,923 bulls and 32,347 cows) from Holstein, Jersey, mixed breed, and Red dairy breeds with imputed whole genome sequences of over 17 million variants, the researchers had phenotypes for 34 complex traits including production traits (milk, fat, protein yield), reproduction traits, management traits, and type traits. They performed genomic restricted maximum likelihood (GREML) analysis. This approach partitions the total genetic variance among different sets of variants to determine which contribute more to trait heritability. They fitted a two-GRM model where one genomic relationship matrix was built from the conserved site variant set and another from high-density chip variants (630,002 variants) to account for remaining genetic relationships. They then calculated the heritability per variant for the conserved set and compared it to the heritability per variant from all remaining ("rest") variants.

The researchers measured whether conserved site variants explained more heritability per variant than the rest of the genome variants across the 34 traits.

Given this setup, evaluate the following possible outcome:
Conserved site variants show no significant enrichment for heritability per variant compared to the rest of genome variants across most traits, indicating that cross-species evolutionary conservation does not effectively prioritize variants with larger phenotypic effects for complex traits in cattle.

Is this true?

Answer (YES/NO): YES